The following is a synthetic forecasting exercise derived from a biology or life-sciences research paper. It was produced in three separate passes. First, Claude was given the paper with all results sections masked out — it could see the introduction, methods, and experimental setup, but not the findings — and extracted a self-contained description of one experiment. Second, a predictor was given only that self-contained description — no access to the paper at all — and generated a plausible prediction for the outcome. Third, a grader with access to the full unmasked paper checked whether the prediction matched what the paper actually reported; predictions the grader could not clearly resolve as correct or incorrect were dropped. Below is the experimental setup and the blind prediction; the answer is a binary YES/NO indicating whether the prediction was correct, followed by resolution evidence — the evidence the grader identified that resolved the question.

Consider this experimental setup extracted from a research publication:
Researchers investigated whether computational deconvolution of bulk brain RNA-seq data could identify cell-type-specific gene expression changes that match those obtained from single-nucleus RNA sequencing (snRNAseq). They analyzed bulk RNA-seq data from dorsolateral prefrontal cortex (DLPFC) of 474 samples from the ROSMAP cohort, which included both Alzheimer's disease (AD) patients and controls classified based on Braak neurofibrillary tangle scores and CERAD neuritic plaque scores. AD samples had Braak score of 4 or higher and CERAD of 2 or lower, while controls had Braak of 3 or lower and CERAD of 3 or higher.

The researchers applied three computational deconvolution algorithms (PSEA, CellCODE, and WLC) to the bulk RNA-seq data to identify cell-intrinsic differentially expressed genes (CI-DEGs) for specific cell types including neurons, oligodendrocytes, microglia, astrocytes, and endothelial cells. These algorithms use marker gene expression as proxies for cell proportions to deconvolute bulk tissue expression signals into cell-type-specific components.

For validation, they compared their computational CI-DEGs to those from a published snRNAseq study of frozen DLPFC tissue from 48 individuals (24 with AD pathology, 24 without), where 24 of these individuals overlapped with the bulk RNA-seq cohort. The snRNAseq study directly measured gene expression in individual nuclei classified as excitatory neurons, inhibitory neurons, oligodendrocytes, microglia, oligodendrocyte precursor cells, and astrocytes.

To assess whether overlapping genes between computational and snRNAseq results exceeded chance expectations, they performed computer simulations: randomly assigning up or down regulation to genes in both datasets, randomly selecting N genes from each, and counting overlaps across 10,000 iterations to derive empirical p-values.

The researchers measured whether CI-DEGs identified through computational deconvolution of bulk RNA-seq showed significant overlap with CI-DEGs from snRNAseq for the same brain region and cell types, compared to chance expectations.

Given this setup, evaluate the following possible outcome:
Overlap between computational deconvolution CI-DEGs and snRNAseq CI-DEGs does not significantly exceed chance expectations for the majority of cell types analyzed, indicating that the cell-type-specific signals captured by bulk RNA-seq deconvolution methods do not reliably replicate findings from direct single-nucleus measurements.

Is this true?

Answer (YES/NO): NO